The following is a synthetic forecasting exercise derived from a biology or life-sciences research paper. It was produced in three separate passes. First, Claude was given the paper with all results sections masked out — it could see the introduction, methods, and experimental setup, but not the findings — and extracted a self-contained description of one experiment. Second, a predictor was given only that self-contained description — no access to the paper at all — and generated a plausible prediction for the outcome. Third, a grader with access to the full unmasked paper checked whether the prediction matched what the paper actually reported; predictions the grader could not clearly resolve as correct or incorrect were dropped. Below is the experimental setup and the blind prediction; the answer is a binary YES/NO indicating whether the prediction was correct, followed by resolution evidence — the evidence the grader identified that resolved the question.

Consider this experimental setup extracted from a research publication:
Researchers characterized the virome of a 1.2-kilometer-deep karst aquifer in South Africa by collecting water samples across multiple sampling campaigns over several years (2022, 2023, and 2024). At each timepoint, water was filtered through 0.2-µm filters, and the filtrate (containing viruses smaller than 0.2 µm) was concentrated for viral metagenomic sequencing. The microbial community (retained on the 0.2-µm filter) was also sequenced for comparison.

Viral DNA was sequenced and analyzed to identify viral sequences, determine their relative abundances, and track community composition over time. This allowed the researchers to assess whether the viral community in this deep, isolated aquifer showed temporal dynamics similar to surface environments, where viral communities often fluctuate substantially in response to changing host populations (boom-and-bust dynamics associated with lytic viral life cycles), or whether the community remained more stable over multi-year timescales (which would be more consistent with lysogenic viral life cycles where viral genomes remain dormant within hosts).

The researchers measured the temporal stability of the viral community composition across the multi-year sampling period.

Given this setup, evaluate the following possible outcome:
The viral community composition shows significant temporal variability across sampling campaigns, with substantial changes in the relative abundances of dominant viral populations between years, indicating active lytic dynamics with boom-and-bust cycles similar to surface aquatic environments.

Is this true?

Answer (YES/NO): NO